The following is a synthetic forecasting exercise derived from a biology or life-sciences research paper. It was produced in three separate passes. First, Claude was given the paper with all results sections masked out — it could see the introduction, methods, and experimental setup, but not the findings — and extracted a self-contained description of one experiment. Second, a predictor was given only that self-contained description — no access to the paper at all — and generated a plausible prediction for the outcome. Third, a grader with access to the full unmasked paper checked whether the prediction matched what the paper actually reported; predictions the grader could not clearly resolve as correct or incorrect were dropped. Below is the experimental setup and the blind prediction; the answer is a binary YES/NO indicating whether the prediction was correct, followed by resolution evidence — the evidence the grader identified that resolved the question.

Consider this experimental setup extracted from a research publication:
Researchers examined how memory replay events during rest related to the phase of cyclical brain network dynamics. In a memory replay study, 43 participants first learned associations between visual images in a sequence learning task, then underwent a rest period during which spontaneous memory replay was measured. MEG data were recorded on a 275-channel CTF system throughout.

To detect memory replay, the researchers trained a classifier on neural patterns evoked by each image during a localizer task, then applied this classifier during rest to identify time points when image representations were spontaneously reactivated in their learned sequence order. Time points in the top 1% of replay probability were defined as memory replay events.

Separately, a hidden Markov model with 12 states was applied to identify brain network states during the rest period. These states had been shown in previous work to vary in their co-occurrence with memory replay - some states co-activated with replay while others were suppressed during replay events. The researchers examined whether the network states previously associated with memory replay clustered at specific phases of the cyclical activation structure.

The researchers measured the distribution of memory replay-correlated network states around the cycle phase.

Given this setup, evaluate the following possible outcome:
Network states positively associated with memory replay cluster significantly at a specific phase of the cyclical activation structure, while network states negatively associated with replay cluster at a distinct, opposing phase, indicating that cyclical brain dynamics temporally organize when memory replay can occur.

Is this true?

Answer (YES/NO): YES